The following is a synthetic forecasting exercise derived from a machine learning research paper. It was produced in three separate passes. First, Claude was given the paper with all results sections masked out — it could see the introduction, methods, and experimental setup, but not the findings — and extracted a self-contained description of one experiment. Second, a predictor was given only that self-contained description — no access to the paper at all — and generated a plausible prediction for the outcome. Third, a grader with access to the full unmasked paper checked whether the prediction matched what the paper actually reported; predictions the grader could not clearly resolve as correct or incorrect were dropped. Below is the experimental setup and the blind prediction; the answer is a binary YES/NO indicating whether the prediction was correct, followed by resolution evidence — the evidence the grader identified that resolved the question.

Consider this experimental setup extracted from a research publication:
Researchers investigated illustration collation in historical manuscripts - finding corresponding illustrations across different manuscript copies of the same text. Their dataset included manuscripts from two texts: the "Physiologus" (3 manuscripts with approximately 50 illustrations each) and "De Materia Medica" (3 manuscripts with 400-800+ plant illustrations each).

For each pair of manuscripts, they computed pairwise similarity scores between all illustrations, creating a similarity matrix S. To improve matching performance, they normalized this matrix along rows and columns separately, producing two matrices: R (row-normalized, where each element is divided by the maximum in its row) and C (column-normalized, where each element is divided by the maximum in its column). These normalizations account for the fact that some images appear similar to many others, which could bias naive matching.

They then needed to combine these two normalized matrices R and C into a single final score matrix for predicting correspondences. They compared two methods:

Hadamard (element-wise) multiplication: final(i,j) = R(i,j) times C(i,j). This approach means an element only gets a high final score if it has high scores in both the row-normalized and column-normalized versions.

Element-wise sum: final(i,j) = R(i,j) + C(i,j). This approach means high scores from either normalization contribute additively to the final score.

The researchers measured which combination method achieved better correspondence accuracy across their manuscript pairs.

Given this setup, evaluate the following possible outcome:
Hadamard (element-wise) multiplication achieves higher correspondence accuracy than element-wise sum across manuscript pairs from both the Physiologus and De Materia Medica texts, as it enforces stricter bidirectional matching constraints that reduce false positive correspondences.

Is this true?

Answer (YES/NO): NO